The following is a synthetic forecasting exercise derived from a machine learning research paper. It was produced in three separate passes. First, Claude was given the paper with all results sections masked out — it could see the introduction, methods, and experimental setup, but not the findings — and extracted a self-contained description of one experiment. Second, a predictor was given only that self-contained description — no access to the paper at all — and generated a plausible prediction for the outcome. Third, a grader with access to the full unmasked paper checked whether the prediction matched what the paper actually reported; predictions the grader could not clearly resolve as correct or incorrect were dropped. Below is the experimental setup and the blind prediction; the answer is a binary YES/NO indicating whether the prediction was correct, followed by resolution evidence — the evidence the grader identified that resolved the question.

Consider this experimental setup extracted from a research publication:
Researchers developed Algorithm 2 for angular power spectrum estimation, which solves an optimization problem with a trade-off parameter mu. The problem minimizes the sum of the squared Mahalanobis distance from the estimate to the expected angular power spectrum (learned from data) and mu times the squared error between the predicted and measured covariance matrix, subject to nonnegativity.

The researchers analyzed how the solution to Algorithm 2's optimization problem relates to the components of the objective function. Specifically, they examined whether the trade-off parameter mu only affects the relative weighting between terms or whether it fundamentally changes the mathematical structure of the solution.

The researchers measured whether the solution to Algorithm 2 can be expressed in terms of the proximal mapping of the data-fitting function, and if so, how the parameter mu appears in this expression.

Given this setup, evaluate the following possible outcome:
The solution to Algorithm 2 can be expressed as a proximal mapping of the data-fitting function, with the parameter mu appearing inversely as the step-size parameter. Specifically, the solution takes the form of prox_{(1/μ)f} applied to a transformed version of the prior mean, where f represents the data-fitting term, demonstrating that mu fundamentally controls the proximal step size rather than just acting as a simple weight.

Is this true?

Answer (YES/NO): NO